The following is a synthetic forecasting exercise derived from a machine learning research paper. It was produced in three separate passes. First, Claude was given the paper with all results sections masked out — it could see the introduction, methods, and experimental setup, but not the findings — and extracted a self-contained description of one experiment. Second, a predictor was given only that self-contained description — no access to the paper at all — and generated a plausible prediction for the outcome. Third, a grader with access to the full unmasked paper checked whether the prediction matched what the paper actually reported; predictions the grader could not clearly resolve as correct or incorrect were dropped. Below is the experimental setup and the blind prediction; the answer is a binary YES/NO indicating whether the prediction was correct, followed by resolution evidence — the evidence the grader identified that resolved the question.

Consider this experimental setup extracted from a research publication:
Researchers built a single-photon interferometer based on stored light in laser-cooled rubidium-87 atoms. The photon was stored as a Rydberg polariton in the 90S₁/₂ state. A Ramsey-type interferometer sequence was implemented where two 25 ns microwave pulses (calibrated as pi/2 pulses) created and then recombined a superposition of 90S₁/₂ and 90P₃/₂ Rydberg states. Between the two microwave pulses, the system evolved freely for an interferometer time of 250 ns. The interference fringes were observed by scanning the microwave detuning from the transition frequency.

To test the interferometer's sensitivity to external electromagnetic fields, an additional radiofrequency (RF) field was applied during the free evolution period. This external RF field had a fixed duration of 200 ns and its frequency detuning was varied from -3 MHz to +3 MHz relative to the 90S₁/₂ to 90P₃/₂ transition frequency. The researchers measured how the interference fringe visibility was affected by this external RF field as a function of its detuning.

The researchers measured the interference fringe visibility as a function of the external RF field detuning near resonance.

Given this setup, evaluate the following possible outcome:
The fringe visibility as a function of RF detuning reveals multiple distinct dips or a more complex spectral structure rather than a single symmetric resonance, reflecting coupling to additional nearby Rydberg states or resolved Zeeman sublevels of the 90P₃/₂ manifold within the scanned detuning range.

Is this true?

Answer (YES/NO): NO